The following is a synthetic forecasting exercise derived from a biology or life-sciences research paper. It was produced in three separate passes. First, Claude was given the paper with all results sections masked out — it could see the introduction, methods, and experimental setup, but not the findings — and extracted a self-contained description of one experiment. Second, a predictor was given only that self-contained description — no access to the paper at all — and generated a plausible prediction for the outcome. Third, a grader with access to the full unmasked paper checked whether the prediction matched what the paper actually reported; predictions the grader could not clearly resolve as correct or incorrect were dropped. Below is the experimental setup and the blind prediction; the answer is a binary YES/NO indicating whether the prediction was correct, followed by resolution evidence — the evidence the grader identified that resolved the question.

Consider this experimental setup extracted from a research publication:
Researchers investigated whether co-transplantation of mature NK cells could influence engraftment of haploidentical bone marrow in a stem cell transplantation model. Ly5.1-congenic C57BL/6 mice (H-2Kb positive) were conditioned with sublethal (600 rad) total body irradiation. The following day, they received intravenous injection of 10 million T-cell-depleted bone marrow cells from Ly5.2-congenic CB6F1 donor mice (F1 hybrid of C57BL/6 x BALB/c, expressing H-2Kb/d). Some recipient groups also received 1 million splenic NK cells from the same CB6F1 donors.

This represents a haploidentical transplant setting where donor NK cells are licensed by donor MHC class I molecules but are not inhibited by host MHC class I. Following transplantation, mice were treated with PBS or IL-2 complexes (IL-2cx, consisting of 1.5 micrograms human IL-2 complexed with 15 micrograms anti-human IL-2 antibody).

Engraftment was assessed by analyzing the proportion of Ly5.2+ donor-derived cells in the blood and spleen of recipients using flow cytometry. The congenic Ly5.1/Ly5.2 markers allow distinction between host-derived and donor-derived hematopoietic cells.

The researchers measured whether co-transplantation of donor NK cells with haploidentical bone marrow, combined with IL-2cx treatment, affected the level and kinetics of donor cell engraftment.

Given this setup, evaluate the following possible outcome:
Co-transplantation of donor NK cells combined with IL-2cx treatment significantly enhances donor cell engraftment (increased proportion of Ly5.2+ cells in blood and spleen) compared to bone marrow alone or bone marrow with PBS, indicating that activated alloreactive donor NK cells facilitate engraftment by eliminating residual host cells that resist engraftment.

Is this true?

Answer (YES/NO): NO